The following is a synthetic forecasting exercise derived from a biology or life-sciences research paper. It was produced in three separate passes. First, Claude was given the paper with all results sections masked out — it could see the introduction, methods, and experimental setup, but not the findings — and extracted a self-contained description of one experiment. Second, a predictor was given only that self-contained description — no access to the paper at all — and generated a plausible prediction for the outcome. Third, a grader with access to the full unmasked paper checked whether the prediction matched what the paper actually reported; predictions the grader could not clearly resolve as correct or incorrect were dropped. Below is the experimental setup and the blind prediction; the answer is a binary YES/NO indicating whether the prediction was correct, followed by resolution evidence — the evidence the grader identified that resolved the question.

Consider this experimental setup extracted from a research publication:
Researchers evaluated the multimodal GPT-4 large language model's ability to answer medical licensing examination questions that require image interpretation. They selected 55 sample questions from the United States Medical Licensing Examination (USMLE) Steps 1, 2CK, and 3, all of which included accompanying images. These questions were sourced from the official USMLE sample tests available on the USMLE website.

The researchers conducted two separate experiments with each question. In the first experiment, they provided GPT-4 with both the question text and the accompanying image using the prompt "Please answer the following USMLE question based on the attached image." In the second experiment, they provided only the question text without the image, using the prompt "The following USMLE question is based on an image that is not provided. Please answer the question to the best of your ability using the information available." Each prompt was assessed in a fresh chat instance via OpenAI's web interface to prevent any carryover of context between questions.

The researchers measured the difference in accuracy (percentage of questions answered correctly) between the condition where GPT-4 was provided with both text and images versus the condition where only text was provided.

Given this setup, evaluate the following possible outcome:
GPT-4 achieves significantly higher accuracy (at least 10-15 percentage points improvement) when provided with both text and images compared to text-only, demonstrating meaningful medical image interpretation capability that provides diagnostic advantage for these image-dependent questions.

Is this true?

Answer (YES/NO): NO